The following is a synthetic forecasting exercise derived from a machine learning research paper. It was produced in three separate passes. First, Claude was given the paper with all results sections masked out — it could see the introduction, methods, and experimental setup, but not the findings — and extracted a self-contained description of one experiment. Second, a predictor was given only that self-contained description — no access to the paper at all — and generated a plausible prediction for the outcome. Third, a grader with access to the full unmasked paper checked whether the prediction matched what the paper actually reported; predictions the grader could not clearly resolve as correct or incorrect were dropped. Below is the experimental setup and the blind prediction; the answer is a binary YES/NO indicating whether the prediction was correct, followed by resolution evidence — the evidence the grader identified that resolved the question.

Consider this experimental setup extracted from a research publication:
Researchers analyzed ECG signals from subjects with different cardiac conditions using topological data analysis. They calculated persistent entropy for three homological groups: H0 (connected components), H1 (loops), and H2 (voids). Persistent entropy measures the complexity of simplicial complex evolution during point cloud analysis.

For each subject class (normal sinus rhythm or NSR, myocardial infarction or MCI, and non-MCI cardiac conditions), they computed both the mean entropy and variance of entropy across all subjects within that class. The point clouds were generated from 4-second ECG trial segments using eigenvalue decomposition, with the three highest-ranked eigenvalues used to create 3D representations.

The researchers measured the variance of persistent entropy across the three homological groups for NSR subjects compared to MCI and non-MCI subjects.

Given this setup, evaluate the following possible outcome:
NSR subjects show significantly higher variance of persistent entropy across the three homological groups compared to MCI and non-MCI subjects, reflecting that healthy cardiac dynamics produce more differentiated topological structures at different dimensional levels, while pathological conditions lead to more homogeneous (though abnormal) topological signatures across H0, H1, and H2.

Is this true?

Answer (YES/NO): NO